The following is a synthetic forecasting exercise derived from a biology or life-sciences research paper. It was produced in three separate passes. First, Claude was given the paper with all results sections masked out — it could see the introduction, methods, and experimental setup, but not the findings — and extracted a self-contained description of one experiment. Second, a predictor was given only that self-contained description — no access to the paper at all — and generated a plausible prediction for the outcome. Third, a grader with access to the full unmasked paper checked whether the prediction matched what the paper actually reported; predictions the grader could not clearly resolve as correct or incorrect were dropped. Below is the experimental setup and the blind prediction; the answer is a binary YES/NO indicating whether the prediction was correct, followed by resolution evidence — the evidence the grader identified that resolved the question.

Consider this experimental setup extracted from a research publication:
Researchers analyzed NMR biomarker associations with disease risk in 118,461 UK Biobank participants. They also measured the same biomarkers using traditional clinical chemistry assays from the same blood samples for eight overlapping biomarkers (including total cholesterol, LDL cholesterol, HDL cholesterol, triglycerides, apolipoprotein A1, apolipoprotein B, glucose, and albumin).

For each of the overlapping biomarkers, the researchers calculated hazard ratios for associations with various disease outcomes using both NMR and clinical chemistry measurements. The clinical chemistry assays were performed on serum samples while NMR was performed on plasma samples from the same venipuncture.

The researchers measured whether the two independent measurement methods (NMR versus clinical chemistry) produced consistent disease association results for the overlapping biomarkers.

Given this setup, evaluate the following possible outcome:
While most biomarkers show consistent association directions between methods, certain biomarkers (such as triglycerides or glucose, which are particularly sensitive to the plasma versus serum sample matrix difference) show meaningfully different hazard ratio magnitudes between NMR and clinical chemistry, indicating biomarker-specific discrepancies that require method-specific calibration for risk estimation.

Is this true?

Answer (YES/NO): NO